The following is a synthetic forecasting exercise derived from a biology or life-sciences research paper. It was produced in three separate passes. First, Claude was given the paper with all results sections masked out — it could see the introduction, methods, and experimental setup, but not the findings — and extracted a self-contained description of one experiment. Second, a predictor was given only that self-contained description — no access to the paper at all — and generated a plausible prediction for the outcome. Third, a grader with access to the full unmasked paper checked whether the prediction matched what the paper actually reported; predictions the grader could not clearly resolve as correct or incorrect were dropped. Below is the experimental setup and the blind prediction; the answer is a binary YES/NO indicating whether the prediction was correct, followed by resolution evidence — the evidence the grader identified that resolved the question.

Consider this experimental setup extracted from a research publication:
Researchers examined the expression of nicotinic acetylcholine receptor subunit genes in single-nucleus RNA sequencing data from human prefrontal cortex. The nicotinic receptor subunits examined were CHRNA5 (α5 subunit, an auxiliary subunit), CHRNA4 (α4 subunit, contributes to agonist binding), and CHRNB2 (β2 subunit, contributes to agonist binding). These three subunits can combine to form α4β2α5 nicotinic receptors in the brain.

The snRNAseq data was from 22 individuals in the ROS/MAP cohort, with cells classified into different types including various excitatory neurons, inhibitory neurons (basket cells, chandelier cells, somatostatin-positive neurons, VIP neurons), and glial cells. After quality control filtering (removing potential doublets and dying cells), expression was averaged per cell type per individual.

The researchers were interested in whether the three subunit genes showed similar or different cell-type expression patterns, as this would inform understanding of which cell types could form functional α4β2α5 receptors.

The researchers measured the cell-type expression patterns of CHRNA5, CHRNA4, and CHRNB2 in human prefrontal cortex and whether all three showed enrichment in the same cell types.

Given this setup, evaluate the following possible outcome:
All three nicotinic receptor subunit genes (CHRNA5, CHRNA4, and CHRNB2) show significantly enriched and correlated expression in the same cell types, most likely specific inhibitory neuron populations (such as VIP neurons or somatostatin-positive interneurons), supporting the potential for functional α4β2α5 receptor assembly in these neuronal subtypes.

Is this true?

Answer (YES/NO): NO